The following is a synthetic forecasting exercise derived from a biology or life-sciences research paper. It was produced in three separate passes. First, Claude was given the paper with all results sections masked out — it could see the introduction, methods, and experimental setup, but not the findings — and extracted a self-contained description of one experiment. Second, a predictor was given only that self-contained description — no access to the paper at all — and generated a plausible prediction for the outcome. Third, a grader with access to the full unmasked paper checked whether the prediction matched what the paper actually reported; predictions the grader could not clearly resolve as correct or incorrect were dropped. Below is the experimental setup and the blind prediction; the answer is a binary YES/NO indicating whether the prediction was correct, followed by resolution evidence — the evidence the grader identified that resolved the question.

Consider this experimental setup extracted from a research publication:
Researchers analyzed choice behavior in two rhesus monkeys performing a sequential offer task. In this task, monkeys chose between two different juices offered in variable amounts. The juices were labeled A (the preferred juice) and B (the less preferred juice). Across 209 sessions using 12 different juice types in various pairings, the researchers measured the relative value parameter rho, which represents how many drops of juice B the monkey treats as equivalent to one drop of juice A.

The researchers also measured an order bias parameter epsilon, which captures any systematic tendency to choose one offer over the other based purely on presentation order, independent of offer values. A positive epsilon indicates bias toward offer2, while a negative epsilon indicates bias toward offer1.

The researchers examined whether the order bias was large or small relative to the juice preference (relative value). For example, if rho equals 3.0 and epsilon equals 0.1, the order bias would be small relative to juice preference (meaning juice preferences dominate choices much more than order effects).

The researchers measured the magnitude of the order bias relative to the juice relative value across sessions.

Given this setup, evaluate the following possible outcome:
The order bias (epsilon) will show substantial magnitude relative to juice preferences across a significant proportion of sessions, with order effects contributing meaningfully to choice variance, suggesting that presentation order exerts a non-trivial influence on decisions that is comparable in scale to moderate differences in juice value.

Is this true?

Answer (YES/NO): NO